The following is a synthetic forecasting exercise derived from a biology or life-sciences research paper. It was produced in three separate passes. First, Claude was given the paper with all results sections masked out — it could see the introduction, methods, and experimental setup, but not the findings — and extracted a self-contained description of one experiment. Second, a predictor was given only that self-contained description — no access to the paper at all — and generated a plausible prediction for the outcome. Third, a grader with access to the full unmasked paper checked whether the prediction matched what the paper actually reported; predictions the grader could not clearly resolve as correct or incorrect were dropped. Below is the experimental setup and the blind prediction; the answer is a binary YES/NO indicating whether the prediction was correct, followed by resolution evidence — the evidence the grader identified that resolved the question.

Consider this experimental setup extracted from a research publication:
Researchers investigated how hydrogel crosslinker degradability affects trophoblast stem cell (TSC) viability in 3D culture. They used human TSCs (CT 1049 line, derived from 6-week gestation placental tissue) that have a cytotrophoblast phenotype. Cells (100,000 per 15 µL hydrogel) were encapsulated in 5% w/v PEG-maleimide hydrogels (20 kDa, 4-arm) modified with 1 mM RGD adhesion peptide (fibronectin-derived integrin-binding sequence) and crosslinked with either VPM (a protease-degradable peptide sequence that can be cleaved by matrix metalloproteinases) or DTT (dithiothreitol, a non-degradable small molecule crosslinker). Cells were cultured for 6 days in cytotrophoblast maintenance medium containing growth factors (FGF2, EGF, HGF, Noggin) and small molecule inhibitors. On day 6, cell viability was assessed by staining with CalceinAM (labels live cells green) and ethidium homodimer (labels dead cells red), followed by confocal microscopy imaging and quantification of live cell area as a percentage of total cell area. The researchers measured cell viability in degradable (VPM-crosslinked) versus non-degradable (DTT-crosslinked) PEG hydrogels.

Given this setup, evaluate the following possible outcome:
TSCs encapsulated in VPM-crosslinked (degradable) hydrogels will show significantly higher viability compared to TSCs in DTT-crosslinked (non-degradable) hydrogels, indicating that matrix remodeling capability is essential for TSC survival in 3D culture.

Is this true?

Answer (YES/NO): NO